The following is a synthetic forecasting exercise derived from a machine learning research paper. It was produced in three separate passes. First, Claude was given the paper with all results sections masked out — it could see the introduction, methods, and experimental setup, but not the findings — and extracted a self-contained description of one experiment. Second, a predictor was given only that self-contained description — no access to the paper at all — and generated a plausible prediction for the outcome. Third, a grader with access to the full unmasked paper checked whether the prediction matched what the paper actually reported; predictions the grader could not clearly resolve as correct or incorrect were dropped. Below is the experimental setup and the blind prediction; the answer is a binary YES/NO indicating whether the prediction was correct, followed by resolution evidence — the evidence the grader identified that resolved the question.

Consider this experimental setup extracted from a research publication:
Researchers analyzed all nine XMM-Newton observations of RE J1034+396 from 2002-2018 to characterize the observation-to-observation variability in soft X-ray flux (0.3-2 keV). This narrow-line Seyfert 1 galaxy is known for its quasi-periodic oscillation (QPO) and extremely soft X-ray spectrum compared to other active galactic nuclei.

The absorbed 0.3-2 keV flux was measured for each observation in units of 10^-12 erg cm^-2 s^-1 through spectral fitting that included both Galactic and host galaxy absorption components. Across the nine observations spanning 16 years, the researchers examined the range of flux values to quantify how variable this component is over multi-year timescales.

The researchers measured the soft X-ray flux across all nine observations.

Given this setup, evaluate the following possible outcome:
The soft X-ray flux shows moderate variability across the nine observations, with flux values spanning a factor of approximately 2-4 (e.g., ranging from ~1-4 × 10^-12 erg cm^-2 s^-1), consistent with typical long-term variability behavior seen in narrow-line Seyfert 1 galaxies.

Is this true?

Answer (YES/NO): NO